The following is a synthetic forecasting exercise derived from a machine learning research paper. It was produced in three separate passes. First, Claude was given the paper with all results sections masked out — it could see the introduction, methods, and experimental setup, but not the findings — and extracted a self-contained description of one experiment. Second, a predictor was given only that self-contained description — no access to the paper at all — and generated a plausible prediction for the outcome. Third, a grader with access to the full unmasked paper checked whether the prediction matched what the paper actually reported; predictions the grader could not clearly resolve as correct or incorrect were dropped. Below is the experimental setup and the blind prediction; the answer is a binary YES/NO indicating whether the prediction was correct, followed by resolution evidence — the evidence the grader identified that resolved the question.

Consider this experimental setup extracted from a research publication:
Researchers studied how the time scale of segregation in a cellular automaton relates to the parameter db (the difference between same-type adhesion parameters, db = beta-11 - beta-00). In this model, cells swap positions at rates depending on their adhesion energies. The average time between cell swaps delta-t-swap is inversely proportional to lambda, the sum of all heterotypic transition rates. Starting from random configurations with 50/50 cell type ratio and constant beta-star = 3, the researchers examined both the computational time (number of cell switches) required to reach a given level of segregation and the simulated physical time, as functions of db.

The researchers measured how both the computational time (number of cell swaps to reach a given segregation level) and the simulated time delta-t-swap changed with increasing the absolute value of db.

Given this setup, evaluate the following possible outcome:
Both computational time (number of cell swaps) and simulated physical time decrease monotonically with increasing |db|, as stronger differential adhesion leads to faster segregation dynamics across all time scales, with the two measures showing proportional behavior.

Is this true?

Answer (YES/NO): NO